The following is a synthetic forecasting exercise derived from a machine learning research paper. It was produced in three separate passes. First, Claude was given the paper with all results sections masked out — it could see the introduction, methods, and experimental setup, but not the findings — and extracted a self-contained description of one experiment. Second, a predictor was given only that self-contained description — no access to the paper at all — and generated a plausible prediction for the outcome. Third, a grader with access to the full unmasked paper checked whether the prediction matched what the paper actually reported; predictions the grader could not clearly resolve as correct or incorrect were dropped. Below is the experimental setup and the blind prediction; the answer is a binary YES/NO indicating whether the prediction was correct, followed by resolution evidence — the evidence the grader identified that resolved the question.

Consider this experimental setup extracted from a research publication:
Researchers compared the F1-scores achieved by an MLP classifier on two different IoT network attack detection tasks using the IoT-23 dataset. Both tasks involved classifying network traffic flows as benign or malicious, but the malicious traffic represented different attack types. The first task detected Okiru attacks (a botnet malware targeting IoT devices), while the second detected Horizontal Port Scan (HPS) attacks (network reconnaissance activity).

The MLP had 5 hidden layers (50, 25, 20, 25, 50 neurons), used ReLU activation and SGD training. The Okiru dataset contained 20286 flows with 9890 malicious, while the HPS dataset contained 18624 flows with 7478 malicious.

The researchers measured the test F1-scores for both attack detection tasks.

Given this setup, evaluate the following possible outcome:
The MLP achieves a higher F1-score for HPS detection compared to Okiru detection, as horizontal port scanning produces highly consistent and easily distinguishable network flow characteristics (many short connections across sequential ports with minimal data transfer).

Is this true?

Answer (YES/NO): NO